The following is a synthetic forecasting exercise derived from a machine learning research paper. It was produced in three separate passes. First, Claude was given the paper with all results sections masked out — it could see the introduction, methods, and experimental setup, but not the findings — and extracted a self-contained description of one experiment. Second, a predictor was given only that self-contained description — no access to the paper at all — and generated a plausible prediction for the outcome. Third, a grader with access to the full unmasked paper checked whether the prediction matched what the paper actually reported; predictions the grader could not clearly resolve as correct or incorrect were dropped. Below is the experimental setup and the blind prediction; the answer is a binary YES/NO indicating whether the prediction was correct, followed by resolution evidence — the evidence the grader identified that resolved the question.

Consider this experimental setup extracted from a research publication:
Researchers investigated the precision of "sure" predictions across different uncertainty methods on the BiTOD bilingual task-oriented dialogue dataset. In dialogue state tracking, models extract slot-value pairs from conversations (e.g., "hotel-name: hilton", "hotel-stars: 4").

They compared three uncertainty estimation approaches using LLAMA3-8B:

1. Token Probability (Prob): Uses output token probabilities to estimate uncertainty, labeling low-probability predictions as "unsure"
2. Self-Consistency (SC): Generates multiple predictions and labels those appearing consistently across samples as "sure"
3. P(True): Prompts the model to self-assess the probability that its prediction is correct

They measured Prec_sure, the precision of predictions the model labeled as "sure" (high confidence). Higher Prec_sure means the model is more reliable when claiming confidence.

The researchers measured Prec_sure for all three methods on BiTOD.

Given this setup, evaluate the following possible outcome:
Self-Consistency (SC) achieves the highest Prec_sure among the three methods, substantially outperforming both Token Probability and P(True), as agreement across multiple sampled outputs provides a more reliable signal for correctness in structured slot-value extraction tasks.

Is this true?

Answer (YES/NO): NO